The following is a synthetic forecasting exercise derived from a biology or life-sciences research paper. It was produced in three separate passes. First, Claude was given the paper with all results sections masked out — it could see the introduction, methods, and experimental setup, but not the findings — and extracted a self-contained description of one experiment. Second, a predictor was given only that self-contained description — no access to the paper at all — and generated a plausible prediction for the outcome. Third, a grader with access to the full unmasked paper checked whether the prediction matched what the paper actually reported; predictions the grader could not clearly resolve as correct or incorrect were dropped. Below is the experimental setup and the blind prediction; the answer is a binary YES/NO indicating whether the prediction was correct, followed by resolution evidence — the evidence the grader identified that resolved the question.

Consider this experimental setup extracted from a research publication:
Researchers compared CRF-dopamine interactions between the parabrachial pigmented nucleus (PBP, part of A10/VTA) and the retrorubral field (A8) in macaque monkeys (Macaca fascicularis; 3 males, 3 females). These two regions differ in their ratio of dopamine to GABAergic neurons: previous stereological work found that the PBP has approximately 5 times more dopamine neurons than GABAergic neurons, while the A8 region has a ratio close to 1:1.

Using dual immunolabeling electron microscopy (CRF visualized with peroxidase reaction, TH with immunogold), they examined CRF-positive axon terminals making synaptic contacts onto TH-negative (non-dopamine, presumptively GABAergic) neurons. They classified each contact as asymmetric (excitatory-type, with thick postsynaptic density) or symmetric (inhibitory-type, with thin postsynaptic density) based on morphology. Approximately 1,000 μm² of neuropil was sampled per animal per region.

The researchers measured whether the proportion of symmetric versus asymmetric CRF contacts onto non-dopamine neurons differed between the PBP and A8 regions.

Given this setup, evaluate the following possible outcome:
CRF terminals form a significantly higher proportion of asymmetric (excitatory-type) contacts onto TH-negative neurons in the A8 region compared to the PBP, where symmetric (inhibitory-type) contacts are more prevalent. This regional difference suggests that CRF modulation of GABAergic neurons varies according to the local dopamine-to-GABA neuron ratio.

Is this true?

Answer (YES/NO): NO